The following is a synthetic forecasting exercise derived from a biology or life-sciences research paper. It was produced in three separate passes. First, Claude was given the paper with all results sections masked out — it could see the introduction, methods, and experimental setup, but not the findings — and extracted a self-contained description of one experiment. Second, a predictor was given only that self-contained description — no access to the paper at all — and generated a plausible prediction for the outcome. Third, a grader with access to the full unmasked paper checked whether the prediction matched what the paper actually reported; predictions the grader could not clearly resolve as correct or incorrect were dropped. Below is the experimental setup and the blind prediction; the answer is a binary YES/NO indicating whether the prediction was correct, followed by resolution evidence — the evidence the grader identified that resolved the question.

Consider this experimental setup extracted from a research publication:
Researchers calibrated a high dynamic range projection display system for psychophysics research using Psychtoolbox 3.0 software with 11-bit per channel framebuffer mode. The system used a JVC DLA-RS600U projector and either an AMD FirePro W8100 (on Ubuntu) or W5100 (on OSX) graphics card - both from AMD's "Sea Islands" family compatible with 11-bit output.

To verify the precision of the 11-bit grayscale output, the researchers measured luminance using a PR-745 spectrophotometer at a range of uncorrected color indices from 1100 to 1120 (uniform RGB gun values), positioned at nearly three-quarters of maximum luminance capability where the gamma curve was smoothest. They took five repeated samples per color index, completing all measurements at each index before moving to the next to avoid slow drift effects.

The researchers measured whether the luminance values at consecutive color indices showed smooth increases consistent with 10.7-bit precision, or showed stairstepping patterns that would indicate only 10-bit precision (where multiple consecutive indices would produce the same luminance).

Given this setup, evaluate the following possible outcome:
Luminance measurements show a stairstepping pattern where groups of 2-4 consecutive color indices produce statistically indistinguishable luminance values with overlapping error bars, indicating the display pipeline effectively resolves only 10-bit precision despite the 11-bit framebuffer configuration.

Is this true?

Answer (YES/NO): NO